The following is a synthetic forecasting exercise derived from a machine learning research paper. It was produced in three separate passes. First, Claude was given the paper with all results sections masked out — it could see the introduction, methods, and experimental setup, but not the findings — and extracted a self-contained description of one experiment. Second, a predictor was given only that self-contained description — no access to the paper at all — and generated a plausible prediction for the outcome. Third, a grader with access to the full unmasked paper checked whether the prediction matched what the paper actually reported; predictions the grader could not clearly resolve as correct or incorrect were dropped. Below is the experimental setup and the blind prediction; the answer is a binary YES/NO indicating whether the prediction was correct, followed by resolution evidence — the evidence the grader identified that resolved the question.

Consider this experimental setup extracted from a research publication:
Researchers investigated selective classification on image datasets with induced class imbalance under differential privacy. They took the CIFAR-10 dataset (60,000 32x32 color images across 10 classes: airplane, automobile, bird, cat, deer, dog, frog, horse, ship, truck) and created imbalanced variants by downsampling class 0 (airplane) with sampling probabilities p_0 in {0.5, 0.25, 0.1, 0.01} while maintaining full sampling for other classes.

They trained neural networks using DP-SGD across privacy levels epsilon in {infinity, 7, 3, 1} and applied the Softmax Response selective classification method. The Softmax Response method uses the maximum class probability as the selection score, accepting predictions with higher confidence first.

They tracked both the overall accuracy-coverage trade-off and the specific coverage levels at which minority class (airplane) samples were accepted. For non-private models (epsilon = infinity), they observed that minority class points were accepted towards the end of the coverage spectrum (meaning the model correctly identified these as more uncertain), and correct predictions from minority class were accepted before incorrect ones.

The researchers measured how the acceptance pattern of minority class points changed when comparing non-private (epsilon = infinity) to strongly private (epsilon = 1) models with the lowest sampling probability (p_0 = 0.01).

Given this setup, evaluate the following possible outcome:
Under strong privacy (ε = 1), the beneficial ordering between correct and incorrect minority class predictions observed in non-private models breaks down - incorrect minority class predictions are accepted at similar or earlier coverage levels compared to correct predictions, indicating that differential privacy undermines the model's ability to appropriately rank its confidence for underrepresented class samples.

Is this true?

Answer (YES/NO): YES